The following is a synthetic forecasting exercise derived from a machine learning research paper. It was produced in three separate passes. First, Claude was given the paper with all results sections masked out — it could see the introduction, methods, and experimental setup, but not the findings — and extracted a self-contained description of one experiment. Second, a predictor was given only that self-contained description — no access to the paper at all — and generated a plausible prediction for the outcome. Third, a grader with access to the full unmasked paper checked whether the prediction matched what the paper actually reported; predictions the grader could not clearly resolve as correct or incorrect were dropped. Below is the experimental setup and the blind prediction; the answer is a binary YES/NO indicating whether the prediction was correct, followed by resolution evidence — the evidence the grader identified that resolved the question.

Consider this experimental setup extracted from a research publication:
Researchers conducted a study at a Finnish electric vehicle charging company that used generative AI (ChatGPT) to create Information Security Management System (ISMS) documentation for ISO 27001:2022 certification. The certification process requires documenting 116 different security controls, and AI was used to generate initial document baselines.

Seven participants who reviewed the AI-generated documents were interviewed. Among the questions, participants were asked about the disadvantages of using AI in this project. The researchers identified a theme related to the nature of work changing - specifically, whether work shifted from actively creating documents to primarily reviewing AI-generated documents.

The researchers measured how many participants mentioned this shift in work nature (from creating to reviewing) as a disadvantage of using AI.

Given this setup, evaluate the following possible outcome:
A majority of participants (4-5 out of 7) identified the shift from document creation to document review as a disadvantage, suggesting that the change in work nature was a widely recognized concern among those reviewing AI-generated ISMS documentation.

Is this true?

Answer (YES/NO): NO